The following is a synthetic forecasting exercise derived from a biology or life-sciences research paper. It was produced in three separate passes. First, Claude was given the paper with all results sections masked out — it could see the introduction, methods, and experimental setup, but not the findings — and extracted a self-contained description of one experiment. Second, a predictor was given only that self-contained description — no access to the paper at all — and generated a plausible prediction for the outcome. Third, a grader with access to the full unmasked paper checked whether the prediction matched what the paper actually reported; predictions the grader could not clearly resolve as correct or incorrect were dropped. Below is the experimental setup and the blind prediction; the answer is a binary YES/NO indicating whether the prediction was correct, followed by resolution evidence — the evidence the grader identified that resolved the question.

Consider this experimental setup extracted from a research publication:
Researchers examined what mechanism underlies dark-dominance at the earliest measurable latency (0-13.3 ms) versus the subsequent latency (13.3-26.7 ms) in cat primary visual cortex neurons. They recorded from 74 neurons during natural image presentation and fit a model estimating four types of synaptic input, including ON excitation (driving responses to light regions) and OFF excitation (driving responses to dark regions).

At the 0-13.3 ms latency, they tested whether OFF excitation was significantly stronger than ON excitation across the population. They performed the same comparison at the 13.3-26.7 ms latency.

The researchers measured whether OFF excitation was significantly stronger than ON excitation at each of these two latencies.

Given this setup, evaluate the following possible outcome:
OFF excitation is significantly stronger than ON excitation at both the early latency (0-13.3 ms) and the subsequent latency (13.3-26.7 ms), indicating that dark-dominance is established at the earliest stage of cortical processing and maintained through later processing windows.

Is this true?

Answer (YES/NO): NO